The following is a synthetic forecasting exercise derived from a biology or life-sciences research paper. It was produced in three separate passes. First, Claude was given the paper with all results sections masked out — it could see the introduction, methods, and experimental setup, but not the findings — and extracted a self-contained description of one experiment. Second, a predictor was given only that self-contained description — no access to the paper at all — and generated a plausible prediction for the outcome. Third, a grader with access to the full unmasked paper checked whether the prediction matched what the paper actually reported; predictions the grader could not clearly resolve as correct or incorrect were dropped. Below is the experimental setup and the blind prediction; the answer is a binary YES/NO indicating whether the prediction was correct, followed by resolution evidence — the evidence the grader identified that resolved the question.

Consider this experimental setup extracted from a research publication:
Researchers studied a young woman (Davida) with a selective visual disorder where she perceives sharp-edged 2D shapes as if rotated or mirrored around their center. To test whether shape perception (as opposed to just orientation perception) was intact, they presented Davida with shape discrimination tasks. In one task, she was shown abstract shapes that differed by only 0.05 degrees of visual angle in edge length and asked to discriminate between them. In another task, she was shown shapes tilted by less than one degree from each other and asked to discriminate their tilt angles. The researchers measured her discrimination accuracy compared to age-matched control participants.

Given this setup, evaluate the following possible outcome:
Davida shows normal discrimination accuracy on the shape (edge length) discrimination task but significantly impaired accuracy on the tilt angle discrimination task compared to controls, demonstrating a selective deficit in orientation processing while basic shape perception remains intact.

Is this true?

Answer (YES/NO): NO